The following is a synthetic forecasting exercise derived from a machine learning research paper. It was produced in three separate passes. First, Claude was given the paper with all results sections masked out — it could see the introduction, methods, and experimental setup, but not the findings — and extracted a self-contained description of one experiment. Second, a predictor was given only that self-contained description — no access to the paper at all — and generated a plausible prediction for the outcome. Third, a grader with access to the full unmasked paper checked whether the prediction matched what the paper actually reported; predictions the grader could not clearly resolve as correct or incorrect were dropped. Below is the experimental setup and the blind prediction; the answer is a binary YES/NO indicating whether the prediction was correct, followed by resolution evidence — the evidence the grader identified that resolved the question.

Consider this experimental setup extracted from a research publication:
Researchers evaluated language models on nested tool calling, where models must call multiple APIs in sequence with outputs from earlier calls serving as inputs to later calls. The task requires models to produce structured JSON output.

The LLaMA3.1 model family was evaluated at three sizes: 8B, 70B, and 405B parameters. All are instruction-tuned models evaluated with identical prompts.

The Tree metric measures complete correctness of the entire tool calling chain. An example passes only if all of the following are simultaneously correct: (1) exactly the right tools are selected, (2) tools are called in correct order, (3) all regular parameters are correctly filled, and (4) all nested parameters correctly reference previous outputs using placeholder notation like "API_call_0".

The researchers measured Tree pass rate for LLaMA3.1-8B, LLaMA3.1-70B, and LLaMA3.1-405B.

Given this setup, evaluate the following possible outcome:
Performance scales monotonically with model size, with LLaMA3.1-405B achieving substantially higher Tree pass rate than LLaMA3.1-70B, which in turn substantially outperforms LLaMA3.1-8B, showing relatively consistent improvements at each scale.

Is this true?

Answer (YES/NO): NO